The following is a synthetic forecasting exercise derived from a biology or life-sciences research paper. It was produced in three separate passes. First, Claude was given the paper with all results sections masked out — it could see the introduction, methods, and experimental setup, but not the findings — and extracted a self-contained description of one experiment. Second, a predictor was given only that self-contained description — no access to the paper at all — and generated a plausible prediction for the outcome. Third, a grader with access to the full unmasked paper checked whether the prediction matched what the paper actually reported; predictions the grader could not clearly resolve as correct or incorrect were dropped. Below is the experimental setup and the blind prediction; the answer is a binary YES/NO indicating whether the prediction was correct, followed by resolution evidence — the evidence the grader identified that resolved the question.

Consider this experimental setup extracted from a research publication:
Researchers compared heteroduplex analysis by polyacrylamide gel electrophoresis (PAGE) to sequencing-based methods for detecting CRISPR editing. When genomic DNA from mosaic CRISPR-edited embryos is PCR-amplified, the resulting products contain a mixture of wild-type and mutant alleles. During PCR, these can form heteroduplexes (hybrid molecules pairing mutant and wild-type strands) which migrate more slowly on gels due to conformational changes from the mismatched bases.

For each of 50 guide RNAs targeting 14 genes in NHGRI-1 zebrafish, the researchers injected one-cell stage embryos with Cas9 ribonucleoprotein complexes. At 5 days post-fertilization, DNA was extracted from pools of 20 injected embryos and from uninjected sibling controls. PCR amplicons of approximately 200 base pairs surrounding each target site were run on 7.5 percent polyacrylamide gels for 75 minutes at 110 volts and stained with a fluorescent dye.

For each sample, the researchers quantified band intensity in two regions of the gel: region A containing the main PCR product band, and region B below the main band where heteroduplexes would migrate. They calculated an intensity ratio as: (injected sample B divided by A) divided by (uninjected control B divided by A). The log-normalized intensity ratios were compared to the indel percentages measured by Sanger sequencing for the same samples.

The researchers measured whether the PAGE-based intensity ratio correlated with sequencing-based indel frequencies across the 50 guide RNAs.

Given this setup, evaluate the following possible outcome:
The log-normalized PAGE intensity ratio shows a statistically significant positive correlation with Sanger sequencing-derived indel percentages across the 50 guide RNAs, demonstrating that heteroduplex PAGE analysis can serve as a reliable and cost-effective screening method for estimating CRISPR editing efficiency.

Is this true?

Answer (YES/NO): NO